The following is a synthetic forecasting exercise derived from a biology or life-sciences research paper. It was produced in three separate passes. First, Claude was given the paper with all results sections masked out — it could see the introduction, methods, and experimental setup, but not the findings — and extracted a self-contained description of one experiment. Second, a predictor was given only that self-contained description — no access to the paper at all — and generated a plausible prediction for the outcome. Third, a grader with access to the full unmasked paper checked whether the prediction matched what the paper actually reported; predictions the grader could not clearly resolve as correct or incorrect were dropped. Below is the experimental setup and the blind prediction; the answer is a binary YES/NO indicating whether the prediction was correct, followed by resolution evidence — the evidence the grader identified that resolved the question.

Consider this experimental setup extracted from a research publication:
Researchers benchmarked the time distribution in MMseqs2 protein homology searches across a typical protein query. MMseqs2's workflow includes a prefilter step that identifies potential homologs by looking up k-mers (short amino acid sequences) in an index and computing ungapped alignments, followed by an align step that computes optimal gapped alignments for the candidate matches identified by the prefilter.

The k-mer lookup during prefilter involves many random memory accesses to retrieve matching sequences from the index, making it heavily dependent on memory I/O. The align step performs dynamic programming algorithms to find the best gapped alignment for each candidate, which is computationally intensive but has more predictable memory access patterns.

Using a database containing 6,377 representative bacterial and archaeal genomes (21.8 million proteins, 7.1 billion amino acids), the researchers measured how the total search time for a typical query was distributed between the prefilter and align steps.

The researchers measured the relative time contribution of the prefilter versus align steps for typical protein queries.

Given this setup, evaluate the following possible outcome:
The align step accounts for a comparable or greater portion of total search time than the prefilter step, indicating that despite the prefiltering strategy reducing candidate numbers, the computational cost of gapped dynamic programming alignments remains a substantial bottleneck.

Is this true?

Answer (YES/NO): YES